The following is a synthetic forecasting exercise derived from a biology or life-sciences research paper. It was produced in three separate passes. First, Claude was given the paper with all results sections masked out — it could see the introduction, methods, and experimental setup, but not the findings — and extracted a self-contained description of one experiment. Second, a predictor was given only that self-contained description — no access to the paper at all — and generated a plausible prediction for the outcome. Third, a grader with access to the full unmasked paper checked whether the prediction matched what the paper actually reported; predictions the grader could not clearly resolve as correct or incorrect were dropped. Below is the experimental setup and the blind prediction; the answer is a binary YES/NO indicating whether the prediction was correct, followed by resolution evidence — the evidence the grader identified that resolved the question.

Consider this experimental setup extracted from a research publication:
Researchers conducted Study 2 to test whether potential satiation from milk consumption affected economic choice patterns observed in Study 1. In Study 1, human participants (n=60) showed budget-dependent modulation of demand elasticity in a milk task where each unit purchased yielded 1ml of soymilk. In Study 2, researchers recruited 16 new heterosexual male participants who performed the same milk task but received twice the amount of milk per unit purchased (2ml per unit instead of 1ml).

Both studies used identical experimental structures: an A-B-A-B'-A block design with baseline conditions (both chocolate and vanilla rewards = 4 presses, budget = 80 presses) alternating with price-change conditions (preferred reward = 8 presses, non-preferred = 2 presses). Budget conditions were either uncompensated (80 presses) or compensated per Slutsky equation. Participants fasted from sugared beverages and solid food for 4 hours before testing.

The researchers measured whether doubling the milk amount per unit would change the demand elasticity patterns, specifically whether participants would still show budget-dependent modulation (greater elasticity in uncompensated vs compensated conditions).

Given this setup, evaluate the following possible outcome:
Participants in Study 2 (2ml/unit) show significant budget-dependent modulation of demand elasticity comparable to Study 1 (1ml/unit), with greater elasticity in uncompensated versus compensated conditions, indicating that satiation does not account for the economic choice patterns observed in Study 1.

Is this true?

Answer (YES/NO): YES